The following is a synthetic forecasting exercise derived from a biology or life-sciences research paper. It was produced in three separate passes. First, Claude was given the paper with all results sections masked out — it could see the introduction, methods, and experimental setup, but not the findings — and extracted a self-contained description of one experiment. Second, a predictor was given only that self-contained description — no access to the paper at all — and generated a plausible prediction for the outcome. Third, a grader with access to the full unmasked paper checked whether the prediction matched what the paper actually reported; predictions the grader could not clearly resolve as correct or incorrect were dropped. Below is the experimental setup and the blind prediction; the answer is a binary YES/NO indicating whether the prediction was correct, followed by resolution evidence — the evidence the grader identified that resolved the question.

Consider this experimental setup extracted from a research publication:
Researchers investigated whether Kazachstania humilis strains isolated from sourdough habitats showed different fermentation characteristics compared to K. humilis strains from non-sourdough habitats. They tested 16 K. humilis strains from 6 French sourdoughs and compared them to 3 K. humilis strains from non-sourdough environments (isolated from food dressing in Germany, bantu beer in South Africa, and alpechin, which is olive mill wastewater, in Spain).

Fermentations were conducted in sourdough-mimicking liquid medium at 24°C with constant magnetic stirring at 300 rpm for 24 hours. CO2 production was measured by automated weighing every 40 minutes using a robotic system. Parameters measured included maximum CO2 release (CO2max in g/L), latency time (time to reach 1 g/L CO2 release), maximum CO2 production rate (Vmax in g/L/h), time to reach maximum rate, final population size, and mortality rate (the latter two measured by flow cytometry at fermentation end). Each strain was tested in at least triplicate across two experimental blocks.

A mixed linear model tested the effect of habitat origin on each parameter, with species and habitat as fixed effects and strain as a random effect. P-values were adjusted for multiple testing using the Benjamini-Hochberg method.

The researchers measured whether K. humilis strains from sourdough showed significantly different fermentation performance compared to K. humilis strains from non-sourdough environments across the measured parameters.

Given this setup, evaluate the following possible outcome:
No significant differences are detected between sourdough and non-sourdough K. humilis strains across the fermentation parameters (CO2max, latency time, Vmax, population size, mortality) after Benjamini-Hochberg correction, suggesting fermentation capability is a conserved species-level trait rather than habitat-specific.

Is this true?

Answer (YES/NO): NO